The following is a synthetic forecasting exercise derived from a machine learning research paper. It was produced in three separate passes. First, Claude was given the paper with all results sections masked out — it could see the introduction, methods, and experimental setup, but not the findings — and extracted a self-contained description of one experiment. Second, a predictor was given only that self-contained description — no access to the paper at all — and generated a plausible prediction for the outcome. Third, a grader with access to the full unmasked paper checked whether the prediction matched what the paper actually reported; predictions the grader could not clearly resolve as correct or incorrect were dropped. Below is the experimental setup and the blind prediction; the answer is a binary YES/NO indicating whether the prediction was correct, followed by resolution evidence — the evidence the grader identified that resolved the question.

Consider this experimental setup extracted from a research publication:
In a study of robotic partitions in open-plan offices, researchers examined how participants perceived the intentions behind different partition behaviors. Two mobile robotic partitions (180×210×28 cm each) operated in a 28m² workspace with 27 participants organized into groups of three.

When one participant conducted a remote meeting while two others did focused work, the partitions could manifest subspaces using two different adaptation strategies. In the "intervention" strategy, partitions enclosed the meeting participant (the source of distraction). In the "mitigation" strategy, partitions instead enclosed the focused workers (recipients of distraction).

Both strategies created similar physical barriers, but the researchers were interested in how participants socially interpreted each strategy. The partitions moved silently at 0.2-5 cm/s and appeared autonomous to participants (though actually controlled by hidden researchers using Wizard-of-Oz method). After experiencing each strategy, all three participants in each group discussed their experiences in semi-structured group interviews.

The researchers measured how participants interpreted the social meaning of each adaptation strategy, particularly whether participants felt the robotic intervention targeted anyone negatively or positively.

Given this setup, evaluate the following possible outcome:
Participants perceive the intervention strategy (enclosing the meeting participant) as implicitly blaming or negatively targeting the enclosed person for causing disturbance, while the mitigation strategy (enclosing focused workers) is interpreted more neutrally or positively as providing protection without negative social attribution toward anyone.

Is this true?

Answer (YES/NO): NO